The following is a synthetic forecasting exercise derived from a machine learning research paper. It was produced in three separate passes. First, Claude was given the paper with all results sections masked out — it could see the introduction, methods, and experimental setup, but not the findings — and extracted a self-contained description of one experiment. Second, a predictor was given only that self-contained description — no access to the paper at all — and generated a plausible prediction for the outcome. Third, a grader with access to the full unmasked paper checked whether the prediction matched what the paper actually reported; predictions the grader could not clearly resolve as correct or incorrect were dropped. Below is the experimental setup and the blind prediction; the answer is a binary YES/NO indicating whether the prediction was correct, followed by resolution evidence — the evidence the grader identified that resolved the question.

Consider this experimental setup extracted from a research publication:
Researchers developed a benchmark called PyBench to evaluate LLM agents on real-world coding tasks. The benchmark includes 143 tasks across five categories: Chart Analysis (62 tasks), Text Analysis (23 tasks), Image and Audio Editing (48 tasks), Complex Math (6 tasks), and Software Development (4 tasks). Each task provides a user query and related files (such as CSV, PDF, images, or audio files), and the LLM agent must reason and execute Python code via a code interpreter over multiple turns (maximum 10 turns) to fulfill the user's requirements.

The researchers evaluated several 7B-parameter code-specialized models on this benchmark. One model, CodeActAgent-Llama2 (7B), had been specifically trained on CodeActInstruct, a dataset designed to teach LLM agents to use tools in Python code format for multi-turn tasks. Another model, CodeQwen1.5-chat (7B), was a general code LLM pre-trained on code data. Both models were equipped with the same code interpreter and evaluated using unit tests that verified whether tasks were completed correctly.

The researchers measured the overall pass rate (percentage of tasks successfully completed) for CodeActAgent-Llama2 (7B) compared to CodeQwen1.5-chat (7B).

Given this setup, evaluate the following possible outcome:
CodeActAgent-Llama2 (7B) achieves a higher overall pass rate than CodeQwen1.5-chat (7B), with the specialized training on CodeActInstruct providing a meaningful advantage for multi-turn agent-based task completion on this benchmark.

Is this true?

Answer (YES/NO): NO